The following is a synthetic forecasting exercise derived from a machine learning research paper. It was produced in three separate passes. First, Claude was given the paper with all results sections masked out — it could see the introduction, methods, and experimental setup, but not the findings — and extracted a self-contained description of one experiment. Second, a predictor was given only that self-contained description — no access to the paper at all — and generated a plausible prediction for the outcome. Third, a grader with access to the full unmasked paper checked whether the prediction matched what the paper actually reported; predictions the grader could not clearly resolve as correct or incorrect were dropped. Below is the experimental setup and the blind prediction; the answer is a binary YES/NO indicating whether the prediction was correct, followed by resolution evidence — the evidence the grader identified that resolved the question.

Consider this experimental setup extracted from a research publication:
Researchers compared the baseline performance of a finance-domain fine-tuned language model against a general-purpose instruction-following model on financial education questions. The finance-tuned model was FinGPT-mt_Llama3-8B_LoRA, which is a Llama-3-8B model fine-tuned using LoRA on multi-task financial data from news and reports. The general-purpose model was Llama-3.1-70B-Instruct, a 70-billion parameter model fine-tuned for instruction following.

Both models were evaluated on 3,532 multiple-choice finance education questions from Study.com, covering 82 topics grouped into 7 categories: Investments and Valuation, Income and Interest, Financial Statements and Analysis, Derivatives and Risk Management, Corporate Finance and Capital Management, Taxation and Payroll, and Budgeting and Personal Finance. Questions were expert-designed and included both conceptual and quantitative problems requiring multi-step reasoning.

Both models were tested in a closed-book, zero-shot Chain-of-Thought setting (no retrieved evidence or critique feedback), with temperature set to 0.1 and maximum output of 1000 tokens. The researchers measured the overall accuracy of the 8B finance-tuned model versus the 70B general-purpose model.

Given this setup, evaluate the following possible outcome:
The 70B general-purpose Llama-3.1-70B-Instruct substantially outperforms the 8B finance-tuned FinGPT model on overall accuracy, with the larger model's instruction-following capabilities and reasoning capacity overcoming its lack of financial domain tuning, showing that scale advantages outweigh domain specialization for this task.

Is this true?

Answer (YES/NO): NO